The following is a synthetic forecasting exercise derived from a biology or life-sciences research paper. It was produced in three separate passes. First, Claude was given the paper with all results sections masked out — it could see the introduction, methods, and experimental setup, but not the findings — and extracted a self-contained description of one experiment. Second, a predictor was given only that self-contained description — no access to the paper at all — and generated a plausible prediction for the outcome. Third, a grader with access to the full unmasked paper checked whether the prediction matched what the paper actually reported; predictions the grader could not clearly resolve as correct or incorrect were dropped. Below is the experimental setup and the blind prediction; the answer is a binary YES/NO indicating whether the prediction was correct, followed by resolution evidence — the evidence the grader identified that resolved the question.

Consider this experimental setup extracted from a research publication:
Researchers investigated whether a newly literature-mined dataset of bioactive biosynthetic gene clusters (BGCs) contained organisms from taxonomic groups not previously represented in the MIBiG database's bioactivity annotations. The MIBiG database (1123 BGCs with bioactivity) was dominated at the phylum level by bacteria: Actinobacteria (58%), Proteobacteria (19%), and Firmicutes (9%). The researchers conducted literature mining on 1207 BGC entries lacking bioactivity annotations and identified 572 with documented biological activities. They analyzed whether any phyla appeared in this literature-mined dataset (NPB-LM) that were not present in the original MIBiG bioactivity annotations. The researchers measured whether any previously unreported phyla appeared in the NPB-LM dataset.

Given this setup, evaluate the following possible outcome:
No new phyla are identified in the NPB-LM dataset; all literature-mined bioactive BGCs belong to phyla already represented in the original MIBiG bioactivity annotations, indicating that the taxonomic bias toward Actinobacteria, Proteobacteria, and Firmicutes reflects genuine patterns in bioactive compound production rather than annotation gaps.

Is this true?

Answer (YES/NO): NO